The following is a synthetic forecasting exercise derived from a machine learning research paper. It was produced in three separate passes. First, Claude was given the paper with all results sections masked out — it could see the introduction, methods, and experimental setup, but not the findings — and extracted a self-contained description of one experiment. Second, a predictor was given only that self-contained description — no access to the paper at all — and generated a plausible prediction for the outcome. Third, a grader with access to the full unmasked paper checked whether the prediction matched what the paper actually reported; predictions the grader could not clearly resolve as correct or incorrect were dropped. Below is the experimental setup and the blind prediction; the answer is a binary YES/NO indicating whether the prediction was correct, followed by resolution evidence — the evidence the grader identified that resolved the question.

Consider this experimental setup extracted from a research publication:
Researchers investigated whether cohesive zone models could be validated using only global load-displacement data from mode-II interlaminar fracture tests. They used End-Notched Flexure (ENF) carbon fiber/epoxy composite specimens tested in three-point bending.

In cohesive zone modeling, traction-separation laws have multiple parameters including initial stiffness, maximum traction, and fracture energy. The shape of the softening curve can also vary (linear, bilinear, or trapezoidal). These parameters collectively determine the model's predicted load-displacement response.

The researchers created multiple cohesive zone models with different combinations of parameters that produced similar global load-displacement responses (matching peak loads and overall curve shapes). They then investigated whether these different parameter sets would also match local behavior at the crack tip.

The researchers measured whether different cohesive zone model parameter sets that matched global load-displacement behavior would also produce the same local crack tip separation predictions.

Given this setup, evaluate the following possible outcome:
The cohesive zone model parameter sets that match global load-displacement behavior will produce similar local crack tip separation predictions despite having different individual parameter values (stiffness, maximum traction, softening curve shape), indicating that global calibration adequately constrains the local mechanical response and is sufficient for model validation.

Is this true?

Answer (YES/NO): NO